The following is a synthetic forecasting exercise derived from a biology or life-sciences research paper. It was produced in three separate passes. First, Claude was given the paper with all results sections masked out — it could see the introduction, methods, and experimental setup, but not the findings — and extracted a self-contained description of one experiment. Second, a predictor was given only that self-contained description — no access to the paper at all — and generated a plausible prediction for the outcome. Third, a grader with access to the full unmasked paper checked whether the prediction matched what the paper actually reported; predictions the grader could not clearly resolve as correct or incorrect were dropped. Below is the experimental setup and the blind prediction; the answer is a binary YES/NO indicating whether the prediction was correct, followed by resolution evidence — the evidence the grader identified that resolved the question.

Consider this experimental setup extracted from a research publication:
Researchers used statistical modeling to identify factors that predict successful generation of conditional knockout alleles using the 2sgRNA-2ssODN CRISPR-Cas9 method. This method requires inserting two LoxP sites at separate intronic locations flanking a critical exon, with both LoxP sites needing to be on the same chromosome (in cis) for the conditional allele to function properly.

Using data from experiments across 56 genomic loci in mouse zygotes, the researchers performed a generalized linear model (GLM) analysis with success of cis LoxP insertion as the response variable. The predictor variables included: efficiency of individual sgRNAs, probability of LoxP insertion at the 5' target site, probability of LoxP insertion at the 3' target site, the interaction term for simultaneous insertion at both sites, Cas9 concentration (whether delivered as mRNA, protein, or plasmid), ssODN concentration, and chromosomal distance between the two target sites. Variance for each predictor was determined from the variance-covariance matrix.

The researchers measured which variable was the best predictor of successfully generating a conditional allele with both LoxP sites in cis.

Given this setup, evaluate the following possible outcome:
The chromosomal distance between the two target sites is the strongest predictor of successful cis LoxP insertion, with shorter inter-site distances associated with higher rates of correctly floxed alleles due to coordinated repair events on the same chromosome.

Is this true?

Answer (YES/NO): NO